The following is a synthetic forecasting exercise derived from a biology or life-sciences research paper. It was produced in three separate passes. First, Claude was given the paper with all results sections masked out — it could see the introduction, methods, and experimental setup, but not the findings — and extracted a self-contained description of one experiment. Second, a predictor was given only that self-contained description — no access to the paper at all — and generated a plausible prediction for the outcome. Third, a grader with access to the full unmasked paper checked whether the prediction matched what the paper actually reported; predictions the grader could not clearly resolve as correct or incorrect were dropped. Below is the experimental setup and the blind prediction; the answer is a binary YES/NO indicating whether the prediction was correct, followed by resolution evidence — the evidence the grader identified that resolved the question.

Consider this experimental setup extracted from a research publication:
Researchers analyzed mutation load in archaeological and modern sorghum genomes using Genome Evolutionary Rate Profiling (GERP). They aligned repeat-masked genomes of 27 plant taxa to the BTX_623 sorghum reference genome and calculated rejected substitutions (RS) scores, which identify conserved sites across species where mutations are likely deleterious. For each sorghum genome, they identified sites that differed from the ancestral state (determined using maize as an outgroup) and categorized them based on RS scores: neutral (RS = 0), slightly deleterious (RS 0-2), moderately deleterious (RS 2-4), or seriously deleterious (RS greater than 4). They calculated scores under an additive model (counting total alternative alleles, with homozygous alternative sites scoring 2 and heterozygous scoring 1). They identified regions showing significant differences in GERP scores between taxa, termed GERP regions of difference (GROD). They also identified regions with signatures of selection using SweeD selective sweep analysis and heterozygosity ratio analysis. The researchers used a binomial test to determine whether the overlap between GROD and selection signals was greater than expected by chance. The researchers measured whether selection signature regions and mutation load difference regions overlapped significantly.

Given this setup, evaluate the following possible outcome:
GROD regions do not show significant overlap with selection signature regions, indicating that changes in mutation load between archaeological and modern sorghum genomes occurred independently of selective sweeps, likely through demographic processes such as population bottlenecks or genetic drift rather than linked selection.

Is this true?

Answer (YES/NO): NO